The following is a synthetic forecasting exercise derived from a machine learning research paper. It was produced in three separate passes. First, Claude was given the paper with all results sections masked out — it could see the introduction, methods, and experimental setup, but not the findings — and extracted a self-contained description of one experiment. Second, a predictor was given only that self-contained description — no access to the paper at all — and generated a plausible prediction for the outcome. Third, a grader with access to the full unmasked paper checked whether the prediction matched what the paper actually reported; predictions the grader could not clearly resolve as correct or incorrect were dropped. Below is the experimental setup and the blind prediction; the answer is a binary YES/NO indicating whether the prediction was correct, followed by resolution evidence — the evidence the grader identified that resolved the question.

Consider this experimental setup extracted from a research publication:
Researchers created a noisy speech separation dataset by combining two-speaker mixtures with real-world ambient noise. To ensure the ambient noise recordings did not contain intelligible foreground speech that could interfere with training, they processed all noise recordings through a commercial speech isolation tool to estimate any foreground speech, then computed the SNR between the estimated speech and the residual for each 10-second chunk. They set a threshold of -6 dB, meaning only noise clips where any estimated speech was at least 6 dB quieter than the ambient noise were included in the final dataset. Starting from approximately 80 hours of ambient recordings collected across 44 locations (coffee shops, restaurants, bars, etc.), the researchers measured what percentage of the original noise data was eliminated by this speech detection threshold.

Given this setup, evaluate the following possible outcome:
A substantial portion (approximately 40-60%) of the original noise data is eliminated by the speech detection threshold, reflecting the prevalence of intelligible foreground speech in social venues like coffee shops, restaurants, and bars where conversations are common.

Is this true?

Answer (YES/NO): NO